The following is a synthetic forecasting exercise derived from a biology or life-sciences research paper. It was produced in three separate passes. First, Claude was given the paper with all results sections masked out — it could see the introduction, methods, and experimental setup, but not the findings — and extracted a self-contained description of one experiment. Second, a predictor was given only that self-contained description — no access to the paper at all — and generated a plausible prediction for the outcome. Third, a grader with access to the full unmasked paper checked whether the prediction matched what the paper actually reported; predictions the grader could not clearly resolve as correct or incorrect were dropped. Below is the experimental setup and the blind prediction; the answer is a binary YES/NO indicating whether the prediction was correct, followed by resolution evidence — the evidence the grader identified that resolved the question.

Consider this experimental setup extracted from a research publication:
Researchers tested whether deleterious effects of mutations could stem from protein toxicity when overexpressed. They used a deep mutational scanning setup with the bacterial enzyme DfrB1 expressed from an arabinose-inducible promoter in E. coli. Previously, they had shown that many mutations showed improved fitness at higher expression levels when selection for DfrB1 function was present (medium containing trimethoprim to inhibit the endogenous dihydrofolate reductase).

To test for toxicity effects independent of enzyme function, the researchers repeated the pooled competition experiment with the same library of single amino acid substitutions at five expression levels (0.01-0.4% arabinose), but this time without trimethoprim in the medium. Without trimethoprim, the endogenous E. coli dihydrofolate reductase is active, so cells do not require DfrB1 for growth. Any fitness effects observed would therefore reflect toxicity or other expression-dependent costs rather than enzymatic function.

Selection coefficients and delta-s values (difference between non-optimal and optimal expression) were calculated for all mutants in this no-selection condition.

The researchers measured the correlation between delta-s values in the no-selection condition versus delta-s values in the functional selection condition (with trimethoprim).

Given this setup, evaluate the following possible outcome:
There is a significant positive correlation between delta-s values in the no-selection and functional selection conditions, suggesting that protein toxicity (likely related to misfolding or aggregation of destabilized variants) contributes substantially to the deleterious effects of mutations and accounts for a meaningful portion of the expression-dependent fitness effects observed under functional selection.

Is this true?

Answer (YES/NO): NO